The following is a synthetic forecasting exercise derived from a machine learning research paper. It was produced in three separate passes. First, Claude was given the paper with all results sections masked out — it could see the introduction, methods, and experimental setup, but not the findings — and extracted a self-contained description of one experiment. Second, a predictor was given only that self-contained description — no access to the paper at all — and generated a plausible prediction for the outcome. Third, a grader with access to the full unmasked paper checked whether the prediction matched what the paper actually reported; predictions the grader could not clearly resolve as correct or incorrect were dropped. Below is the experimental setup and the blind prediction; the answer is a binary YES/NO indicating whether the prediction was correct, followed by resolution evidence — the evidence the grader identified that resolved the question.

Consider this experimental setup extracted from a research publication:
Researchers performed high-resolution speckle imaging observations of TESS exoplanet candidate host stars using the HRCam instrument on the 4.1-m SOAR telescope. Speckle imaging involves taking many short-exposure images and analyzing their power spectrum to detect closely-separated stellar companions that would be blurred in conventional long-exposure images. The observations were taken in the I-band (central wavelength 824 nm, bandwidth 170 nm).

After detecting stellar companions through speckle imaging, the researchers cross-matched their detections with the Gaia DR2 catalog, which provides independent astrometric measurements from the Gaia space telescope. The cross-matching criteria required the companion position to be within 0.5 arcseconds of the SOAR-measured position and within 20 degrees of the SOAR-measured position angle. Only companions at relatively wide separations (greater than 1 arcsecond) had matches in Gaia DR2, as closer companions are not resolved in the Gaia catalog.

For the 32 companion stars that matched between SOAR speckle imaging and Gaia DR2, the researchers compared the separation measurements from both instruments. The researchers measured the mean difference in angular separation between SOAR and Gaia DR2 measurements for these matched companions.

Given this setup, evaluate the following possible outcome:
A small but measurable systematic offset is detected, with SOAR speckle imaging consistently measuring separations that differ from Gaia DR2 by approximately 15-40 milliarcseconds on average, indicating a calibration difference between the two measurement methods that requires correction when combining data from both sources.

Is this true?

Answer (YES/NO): NO